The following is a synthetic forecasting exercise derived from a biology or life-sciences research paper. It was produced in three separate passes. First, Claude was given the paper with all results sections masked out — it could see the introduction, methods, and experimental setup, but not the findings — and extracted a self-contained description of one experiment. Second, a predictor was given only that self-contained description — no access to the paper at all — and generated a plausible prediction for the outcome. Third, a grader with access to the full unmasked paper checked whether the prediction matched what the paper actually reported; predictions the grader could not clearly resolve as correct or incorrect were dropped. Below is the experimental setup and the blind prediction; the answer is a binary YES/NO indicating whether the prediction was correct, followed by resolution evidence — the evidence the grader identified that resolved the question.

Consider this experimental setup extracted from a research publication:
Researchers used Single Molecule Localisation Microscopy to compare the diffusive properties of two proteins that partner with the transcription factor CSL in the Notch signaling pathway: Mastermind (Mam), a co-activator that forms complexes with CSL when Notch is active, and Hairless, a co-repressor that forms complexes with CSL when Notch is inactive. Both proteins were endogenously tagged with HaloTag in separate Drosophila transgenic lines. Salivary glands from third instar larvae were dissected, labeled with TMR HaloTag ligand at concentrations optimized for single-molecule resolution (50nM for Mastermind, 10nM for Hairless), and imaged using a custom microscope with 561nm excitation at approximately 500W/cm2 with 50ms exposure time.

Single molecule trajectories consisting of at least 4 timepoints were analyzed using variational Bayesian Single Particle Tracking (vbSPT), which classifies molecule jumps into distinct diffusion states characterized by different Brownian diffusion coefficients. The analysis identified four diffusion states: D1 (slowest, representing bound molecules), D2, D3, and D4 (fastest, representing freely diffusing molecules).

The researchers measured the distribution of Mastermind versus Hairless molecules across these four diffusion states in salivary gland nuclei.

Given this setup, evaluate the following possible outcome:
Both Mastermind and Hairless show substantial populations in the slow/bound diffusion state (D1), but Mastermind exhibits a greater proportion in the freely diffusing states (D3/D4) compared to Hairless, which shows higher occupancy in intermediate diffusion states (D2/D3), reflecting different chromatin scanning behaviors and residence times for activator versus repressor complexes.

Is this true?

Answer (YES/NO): NO